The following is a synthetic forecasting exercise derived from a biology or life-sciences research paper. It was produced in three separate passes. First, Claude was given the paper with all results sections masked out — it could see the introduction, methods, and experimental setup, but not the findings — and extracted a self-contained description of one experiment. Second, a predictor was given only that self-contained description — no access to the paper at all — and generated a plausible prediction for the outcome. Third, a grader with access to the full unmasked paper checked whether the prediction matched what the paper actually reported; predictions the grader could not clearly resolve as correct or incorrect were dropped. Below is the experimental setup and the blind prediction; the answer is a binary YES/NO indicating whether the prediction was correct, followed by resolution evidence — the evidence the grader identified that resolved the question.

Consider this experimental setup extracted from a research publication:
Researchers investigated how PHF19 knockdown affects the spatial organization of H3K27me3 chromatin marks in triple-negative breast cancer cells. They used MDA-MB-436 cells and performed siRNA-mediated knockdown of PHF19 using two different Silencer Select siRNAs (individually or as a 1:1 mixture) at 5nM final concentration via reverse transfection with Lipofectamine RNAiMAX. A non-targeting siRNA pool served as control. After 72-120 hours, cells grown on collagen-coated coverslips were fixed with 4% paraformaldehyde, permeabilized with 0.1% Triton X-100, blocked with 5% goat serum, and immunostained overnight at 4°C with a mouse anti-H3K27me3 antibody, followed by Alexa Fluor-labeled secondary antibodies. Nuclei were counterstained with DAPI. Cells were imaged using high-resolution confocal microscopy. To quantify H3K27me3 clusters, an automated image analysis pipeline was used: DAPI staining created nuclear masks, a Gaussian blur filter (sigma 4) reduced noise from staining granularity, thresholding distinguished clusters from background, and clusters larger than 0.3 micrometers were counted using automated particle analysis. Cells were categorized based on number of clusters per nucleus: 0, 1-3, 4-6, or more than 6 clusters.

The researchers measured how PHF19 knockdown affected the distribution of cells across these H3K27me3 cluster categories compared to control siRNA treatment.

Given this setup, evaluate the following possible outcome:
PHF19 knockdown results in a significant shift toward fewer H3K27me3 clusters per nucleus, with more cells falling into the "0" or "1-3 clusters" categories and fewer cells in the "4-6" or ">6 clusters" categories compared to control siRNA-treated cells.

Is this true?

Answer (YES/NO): NO